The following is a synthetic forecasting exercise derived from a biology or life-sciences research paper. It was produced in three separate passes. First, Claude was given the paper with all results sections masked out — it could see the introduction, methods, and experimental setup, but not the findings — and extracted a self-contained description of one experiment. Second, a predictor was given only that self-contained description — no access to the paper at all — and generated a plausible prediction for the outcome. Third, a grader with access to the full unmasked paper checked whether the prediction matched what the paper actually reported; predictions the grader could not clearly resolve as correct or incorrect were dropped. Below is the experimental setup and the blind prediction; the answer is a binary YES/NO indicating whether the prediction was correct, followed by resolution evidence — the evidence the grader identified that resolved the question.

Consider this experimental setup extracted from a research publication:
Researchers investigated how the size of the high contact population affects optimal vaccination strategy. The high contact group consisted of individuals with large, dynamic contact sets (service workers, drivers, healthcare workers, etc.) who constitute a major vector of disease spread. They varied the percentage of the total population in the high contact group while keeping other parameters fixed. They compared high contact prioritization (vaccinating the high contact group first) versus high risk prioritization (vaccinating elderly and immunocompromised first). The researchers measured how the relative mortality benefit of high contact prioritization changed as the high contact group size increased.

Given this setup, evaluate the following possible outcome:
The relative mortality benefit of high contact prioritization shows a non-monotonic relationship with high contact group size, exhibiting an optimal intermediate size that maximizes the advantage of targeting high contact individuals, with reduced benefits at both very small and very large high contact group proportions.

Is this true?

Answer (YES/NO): NO